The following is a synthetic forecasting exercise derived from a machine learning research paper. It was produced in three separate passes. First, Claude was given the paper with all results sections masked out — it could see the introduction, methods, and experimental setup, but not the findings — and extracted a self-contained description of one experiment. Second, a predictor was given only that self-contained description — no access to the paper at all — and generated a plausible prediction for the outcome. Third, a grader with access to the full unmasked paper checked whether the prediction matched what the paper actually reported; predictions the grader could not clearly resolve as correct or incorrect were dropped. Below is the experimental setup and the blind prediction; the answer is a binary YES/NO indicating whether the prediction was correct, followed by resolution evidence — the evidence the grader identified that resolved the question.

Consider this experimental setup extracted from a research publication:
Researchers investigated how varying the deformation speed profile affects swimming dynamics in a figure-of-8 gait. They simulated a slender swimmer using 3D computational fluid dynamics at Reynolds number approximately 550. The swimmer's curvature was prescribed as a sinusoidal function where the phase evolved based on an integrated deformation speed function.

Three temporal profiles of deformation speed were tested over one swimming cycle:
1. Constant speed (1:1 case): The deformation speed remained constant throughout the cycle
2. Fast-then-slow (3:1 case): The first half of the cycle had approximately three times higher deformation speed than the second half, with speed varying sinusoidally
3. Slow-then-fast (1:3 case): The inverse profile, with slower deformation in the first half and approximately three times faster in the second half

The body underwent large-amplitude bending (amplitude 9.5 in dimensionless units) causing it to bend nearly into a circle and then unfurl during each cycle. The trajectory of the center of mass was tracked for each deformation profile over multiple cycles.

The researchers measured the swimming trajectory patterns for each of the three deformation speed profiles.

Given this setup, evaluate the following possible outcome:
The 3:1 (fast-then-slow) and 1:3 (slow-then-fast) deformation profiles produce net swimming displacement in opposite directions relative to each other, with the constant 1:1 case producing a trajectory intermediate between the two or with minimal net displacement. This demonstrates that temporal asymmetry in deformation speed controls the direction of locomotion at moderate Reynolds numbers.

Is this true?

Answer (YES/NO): NO